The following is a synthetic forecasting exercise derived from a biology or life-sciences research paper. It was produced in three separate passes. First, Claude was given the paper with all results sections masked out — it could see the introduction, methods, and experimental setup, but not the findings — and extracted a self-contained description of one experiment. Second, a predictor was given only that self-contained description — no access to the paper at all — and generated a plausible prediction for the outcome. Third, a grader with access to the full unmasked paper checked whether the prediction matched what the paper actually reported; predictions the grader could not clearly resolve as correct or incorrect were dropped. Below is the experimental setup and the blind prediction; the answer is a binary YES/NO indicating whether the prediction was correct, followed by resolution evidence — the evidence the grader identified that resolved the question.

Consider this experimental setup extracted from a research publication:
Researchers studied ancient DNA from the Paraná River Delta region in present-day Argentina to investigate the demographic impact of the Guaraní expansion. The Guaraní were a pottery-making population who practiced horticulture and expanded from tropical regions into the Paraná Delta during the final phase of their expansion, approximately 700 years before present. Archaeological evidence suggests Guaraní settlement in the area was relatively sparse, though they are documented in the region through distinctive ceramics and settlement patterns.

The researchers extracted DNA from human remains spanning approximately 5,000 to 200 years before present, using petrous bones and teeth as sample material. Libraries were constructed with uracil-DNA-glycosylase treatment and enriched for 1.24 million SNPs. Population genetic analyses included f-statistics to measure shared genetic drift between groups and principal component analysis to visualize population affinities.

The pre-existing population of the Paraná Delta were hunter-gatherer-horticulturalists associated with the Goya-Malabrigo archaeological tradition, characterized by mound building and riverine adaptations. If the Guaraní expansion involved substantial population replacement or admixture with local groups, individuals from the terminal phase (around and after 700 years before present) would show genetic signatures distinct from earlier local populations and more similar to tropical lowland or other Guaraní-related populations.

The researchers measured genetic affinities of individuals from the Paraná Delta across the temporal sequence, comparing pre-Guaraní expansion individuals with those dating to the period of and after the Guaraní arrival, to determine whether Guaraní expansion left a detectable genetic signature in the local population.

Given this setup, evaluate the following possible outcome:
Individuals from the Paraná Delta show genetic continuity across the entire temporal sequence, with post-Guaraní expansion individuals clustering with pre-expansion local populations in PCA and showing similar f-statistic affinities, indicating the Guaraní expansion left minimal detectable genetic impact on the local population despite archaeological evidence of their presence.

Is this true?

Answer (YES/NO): YES